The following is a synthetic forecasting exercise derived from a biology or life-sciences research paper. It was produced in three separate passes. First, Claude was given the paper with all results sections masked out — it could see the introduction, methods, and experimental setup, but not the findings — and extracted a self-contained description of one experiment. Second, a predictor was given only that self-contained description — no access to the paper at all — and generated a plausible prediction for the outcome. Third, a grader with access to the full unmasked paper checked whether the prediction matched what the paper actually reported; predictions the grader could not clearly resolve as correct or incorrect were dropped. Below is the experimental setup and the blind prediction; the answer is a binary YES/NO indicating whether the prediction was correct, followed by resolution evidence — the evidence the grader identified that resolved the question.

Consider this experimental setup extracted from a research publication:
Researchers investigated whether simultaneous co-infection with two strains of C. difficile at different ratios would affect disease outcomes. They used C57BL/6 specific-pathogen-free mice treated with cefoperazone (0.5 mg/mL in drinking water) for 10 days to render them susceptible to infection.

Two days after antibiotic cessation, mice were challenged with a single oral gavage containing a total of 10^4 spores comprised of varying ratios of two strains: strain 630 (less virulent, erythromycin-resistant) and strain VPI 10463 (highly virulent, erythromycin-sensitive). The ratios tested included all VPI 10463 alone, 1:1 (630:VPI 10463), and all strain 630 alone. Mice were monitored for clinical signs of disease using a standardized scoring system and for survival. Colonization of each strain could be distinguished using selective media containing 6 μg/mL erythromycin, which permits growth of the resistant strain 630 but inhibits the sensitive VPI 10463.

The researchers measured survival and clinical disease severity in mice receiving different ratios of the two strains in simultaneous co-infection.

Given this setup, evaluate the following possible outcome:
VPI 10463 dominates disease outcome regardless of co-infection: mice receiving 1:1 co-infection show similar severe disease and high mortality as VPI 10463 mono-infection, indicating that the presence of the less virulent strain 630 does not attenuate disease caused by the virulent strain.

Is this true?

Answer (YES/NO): NO